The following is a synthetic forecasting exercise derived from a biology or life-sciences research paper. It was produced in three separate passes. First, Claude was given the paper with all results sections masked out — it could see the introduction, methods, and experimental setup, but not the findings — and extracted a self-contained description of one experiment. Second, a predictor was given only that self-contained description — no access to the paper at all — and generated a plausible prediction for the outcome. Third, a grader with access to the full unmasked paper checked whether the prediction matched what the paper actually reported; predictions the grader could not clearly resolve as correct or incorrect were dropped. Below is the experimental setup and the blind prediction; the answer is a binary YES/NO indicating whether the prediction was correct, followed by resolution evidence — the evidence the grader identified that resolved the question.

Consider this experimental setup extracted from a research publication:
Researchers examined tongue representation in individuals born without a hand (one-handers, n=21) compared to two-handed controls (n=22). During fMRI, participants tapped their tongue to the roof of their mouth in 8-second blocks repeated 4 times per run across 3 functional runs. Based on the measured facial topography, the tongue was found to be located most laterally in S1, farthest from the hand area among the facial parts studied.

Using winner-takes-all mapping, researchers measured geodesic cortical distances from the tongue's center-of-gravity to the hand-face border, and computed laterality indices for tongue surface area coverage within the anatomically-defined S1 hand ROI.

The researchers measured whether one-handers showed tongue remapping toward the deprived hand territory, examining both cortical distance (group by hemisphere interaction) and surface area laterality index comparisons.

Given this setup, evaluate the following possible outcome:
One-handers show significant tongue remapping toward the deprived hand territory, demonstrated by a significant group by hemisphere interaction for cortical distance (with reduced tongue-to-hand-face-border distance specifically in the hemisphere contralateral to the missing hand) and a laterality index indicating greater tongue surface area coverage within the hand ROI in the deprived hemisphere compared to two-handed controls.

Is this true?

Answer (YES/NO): YES